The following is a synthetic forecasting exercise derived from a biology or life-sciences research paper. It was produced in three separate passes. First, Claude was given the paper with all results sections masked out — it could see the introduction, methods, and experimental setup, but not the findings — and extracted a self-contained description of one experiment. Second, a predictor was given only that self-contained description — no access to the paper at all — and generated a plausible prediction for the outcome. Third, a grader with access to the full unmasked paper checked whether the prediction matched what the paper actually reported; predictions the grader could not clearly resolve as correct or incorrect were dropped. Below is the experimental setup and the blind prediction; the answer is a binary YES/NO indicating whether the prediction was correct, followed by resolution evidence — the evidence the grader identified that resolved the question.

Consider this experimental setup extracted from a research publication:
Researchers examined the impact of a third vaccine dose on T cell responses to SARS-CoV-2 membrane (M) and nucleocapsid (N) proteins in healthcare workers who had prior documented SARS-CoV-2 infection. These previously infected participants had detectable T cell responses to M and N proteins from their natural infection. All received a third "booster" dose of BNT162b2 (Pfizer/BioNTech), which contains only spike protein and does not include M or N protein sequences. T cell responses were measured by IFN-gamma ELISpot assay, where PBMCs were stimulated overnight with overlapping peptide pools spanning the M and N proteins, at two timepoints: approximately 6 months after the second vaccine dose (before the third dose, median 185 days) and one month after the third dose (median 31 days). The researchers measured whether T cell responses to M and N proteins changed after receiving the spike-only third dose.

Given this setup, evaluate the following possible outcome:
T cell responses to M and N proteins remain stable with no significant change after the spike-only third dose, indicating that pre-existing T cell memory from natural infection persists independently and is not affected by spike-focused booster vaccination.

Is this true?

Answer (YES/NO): YES